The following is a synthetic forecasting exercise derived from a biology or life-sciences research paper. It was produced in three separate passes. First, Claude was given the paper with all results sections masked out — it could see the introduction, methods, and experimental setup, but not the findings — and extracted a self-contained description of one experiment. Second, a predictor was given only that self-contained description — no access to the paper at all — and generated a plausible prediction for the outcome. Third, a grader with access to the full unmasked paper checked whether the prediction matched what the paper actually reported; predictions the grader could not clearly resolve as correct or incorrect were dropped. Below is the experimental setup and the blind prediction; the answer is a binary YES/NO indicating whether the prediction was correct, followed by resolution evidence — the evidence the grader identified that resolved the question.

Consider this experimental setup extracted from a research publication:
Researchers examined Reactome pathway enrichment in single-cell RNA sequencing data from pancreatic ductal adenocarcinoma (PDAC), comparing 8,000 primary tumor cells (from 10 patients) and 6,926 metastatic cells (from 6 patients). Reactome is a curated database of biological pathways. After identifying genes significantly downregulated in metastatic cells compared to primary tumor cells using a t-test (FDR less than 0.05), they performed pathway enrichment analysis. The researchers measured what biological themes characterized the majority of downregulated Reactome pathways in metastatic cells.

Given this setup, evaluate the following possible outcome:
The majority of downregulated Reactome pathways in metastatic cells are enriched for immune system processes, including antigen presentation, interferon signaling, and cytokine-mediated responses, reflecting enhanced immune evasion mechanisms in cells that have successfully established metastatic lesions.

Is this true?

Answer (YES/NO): NO